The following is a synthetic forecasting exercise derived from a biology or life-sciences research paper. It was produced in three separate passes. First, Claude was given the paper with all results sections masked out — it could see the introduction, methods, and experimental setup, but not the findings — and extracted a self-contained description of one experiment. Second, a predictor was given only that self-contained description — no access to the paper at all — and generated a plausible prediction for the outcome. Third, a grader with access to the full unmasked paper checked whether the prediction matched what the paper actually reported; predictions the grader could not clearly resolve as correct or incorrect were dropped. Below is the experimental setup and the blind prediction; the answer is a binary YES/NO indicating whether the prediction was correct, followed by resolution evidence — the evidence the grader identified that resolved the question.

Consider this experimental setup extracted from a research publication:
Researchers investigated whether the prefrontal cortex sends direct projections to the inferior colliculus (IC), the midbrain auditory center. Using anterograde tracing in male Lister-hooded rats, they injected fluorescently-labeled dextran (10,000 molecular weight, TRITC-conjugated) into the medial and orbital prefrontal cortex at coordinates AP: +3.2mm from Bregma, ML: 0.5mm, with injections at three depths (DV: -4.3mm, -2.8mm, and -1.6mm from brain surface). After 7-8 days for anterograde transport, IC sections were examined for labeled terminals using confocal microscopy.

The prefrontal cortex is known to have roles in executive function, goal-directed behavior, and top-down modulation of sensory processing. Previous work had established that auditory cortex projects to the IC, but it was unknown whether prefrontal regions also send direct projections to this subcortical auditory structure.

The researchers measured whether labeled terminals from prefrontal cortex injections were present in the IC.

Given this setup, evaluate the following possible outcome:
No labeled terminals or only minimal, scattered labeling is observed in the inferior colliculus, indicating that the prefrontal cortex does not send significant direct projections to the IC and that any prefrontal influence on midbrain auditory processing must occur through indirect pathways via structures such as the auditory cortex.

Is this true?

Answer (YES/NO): NO